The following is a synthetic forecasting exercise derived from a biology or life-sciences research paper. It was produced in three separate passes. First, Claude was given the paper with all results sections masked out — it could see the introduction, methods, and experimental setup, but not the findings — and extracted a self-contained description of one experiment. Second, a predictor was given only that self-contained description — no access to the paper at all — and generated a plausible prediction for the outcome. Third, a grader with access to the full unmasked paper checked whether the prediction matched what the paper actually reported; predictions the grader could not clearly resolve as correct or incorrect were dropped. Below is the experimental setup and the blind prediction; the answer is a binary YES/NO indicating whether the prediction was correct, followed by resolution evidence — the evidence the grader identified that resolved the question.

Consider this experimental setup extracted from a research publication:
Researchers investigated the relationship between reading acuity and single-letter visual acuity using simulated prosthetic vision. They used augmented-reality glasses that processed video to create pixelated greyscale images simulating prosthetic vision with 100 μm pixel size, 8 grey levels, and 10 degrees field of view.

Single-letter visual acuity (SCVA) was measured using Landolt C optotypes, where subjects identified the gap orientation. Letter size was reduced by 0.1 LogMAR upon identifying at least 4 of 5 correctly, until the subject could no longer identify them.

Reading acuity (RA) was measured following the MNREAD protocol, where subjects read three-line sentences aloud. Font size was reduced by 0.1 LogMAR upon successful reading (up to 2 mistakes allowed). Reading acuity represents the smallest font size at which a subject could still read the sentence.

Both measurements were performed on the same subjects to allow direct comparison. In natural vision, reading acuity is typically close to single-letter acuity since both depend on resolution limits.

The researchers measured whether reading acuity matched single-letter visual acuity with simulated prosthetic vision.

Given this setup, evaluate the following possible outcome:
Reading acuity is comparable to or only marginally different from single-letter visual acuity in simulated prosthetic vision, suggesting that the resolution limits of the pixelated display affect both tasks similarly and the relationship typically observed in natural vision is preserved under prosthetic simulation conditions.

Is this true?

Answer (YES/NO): YES